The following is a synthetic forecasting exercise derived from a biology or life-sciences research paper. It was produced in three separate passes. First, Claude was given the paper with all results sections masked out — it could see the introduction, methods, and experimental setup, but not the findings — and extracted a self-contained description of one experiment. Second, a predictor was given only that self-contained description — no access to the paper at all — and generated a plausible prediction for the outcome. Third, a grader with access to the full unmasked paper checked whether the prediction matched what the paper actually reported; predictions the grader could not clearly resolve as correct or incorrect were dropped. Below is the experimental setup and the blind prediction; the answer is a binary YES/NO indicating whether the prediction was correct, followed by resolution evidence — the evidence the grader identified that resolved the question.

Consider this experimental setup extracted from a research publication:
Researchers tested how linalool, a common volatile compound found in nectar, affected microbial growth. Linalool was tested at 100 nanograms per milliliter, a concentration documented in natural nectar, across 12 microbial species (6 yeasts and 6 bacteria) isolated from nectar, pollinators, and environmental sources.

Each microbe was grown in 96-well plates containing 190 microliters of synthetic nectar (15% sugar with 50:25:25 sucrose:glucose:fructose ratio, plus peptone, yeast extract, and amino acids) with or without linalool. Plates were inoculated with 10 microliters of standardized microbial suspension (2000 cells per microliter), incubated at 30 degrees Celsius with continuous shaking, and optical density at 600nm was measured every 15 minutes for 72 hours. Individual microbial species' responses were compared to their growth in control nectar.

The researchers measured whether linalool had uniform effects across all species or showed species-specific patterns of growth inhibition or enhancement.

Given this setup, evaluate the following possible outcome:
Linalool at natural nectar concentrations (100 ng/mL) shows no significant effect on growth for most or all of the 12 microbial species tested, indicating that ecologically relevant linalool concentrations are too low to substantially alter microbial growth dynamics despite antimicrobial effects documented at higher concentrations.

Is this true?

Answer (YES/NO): NO